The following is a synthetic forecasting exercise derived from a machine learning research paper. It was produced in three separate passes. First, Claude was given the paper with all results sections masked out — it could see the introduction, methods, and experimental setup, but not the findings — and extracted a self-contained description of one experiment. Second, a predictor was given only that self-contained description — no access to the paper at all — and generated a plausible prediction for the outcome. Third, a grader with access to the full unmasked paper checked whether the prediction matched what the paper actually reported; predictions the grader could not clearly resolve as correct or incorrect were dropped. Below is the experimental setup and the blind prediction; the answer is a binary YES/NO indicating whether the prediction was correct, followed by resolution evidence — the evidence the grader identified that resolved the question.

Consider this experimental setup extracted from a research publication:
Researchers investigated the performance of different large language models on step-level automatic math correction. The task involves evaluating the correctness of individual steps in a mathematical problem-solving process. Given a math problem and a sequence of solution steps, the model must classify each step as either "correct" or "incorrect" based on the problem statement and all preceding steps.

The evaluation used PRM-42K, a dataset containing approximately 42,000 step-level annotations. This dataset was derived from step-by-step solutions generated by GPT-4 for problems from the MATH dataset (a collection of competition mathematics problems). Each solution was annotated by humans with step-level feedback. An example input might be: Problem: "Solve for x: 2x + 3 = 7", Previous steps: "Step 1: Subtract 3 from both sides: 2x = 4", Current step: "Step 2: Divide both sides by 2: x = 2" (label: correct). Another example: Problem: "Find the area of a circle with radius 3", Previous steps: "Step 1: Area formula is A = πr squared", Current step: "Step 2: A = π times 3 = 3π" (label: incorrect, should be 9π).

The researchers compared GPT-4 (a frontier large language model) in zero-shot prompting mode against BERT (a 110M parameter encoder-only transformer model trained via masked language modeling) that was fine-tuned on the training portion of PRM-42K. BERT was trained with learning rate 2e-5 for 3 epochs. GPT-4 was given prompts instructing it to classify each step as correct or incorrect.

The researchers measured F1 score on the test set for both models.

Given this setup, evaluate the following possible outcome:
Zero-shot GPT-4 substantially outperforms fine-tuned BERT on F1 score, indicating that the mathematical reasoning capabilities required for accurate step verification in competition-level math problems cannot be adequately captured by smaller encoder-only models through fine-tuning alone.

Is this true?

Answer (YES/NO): YES